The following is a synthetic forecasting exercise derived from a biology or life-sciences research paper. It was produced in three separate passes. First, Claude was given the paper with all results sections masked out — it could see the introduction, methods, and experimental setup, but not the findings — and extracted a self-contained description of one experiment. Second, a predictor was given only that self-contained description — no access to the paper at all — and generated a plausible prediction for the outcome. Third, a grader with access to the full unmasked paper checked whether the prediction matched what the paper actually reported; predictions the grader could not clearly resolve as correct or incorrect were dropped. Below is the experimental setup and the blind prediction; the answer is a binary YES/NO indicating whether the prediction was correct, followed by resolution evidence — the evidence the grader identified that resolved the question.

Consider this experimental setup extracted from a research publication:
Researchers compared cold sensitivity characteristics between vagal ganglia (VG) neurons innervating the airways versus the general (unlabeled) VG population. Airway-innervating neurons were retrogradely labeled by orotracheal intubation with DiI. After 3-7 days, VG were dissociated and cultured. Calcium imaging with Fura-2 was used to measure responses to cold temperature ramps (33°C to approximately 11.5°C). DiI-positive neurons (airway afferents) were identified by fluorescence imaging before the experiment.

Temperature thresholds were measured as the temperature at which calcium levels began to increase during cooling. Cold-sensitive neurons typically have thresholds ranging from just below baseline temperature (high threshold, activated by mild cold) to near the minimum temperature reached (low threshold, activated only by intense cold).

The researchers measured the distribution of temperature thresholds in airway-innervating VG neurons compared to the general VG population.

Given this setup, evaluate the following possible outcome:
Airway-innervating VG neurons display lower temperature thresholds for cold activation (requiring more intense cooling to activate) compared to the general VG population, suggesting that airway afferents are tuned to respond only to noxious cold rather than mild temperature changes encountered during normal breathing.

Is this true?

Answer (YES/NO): YES